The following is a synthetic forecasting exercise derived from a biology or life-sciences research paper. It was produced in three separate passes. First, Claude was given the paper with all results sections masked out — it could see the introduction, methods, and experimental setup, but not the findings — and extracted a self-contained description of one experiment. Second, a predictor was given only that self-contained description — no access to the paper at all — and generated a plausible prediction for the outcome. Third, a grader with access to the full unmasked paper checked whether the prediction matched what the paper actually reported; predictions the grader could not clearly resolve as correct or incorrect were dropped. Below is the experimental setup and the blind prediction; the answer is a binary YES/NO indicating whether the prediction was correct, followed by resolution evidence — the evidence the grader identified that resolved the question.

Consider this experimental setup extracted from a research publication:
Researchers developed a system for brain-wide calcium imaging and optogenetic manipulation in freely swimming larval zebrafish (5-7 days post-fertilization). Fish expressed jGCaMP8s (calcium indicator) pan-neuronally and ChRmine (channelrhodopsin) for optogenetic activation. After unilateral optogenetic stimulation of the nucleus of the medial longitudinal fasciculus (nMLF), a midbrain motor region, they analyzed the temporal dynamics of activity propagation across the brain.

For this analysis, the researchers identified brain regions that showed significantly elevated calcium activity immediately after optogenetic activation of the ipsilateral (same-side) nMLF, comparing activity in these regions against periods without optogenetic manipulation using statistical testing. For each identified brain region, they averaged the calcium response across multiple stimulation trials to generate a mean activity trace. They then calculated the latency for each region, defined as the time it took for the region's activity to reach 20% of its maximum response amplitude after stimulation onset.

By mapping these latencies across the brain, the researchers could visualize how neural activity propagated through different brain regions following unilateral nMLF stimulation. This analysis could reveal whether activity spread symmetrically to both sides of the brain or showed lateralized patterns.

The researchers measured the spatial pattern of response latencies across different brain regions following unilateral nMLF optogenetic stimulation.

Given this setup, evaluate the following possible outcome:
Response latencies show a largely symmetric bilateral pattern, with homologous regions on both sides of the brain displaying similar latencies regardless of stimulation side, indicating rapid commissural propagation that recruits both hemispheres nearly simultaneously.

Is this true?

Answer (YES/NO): NO